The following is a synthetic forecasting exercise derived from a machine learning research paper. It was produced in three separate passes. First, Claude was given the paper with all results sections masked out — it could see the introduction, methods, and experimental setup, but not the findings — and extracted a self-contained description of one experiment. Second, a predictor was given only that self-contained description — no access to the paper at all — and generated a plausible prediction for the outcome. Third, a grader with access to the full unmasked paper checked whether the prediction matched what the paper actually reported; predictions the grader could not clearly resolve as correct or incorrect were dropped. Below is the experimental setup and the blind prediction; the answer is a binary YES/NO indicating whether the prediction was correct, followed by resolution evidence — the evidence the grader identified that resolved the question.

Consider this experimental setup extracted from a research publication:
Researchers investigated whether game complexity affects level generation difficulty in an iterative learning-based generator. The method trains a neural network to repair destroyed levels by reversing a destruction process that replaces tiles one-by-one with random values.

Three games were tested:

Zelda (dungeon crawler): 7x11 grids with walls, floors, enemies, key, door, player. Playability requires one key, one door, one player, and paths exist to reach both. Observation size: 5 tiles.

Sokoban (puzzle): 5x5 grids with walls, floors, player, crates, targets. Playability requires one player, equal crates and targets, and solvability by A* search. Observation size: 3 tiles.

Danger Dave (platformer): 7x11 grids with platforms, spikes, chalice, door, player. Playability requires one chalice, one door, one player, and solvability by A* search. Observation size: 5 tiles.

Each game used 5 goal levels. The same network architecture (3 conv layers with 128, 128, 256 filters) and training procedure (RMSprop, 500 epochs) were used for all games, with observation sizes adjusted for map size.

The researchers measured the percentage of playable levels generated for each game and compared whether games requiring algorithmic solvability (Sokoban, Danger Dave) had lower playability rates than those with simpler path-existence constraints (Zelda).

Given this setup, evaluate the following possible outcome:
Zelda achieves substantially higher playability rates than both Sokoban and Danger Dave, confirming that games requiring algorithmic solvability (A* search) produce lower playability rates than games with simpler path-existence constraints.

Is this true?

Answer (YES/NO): NO